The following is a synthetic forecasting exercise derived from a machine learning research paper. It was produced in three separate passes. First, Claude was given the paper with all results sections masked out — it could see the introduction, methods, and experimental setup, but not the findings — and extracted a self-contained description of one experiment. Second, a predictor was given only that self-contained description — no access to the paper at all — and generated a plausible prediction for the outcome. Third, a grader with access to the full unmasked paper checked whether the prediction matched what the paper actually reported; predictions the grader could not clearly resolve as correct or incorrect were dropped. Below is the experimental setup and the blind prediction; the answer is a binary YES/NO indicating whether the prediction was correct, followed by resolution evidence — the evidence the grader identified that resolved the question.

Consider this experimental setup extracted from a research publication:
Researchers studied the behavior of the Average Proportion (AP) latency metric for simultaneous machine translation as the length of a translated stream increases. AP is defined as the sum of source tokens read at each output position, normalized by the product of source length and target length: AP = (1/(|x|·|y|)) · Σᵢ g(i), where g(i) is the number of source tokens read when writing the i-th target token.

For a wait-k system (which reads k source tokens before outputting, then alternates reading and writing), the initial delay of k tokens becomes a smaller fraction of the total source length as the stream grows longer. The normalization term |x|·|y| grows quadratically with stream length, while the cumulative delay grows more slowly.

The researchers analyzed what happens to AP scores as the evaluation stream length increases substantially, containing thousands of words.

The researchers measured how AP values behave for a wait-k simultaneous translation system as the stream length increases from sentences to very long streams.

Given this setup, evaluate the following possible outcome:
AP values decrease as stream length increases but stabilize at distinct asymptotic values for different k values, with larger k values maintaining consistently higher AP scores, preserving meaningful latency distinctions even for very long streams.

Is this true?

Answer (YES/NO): NO